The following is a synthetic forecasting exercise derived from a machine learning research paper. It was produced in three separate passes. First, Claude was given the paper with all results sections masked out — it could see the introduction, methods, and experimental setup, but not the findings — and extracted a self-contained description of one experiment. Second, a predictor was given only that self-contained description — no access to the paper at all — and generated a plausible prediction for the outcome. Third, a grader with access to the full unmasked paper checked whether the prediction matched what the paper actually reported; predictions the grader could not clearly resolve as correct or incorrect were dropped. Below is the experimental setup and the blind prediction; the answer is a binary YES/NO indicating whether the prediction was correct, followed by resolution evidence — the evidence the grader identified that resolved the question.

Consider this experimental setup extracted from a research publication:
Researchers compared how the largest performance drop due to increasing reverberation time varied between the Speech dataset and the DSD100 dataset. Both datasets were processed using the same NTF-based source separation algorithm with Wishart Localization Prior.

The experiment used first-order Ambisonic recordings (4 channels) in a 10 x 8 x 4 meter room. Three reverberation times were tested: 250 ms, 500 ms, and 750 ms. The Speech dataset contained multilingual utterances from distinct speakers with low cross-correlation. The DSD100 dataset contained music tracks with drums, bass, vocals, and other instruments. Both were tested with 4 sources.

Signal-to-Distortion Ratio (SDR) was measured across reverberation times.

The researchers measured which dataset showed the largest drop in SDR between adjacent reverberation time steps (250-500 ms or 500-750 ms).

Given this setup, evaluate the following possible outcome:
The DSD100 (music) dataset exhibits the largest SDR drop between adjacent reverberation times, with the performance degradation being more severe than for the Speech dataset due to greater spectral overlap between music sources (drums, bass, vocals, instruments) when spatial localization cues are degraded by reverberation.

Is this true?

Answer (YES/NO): NO